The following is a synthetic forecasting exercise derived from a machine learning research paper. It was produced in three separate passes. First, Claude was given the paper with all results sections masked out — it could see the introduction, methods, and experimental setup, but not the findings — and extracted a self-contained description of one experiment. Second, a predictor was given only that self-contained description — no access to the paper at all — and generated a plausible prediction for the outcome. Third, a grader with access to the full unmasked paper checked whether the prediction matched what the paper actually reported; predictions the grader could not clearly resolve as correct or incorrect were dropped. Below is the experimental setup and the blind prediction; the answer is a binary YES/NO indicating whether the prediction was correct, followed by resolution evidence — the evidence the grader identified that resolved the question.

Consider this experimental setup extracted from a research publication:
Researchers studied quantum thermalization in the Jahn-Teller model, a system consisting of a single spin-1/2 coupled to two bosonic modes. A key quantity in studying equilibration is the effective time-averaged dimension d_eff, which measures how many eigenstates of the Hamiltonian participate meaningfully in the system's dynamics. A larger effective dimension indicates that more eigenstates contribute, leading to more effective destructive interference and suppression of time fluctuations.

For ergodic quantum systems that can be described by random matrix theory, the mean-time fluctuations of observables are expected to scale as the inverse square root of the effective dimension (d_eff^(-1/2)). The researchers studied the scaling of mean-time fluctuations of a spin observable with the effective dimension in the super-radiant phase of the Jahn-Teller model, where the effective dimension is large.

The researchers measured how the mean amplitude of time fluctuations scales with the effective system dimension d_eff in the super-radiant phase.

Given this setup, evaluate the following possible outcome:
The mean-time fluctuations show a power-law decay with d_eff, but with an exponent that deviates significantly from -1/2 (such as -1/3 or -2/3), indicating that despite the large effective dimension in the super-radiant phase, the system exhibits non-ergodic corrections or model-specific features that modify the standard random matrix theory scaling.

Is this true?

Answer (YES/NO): NO